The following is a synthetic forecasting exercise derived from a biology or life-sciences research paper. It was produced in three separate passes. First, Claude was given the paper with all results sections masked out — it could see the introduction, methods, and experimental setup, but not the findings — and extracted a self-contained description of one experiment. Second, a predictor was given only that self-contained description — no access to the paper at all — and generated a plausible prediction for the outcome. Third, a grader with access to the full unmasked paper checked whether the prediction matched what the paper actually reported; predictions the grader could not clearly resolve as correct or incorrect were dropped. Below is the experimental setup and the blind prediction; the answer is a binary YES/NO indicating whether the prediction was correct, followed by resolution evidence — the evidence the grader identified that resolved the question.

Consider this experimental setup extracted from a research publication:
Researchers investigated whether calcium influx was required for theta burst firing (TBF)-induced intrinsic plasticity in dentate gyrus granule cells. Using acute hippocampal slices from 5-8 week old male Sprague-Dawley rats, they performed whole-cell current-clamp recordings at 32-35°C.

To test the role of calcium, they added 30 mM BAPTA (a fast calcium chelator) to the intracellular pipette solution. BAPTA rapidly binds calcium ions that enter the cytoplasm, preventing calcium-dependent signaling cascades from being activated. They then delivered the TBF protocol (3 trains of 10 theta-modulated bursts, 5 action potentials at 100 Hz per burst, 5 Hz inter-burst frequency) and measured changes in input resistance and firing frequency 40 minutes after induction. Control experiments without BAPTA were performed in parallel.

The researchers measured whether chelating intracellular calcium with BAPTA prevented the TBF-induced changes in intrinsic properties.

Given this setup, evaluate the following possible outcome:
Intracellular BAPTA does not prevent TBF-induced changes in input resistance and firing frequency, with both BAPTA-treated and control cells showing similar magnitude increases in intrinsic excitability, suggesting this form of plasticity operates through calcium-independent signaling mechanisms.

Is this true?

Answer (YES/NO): NO